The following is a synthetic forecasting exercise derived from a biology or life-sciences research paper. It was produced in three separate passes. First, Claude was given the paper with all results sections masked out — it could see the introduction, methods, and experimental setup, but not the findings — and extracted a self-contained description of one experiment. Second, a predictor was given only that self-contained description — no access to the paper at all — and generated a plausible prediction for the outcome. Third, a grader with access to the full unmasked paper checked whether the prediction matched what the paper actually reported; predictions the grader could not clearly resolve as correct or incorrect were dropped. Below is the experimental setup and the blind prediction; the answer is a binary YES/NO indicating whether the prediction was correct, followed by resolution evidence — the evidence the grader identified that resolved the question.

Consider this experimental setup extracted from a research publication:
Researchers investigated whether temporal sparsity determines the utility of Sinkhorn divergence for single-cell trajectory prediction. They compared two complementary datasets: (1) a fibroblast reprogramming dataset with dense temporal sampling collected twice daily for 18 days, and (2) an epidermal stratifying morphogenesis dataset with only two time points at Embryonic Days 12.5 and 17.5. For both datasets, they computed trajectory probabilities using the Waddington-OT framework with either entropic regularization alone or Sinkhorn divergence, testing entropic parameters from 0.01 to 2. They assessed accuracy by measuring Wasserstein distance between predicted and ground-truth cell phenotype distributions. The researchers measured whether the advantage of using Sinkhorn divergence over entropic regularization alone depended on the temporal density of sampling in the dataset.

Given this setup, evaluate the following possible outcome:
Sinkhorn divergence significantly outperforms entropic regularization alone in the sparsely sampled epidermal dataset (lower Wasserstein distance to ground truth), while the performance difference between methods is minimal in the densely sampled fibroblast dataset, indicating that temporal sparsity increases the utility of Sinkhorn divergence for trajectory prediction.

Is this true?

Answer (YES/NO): NO